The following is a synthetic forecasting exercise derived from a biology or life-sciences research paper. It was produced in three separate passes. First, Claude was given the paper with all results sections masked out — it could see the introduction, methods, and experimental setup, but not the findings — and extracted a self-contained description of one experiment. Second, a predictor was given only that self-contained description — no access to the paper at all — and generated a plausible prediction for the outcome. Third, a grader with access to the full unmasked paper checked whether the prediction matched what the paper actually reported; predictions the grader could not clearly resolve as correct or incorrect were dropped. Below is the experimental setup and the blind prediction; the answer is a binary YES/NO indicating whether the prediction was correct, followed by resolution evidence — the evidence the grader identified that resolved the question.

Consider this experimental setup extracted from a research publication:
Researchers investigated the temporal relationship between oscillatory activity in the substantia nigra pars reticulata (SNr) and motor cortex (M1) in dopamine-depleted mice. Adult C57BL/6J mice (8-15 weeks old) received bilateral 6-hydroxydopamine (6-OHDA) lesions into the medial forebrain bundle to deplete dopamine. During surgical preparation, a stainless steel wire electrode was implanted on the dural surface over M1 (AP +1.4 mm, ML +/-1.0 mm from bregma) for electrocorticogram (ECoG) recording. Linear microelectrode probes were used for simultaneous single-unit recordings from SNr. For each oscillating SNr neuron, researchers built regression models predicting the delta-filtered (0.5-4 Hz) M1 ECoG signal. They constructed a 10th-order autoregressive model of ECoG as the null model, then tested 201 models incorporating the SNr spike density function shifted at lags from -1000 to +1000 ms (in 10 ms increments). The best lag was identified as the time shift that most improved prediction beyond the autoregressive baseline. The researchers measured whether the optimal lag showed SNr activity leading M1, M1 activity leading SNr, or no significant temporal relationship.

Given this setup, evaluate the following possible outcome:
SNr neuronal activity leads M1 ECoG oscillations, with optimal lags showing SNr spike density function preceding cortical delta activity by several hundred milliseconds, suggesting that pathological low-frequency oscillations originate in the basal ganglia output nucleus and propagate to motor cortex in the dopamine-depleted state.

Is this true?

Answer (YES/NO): YES